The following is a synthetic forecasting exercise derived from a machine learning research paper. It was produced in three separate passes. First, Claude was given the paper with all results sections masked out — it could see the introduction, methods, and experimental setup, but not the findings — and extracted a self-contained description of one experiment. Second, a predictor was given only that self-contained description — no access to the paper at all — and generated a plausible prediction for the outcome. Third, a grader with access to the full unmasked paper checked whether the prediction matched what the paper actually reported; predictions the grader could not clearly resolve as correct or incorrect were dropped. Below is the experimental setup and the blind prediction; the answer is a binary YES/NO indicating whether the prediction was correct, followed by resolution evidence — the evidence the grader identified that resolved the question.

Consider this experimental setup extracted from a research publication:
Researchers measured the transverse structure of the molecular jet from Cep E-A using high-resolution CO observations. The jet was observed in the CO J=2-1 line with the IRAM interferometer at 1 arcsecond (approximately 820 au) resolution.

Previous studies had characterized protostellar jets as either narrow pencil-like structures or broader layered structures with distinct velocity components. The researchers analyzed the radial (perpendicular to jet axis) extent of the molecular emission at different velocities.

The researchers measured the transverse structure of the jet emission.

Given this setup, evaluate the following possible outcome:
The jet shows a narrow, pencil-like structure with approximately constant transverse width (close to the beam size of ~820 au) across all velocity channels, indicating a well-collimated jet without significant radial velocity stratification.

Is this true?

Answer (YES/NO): NO